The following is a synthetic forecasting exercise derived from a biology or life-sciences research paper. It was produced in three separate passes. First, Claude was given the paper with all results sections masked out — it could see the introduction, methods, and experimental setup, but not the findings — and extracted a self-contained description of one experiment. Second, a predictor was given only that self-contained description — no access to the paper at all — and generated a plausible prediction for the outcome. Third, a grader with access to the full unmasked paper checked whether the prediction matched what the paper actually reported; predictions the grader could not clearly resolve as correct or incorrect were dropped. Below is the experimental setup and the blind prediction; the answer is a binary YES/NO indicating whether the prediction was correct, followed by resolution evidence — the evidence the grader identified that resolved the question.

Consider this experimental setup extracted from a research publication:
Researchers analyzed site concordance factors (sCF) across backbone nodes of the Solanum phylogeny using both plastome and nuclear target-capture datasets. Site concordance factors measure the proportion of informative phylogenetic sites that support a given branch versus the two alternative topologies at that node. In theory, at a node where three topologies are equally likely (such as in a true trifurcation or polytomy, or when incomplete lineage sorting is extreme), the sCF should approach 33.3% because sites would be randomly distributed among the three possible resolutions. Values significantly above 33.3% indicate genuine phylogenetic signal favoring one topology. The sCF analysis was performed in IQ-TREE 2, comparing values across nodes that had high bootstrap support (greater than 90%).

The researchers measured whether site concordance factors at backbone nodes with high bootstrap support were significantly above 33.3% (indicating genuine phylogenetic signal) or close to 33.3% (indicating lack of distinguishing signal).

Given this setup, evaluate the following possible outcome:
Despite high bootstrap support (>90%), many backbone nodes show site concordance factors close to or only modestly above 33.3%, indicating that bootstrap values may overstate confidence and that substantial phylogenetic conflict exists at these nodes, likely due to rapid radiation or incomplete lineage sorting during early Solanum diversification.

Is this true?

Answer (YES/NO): YES